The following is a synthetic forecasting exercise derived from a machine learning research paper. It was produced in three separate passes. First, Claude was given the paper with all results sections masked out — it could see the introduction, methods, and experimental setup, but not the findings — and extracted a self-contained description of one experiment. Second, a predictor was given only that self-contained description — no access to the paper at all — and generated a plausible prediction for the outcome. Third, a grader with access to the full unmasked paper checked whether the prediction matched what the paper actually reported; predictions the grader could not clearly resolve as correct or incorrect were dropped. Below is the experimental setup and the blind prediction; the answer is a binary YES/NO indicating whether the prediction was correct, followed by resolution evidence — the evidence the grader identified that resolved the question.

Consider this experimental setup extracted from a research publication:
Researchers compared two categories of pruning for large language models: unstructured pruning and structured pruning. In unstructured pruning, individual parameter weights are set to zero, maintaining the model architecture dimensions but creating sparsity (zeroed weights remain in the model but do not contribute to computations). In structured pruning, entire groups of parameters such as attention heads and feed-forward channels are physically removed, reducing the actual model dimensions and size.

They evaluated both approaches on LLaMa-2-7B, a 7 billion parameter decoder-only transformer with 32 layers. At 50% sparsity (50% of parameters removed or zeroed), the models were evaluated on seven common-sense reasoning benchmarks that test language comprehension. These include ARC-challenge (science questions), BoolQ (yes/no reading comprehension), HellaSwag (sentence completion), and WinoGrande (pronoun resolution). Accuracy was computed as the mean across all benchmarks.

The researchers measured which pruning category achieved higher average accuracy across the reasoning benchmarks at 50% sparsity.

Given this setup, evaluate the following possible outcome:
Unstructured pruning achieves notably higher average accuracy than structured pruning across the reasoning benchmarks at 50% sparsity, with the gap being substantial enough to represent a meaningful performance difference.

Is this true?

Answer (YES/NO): YES